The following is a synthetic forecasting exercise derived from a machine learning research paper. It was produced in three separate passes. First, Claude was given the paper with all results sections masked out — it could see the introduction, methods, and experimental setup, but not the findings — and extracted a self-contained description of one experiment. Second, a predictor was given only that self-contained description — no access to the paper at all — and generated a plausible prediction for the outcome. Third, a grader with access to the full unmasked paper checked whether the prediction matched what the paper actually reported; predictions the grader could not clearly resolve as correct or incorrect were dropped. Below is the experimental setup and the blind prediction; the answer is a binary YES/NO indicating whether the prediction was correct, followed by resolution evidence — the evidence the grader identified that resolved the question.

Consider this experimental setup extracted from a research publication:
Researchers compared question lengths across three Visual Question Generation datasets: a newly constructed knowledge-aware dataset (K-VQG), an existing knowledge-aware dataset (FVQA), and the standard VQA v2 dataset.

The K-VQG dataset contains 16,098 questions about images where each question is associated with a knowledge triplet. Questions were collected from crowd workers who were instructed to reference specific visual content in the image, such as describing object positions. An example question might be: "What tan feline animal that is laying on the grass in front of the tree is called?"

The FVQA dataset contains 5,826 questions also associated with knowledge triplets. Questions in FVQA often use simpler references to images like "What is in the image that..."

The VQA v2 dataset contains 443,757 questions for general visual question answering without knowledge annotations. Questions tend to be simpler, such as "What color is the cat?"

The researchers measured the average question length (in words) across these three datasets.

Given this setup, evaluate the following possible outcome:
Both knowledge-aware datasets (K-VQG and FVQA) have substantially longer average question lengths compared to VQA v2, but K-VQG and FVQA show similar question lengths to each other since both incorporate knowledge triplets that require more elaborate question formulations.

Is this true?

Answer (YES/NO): NO